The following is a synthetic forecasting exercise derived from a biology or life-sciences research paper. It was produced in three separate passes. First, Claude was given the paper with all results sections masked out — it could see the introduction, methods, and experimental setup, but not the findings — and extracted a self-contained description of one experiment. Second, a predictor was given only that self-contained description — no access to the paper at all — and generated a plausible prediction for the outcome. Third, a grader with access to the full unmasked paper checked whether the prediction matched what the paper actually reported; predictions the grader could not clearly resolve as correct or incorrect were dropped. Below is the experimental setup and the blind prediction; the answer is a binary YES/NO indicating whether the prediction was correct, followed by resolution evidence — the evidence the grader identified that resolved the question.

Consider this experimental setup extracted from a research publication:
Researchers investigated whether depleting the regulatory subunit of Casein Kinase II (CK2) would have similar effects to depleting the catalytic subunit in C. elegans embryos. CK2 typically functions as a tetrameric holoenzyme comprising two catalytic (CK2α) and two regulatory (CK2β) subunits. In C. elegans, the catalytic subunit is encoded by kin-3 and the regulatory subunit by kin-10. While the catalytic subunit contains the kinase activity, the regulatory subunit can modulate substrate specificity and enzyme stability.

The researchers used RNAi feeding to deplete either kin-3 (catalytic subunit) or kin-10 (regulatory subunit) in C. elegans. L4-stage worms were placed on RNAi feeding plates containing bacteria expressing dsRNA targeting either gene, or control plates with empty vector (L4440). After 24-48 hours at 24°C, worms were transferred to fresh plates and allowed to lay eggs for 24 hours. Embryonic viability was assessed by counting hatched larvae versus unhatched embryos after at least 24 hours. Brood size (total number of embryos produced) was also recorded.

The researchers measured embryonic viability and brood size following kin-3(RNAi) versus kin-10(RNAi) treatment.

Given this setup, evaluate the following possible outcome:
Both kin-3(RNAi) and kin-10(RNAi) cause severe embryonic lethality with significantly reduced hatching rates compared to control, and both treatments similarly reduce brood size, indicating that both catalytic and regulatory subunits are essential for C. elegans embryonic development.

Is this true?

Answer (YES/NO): NO